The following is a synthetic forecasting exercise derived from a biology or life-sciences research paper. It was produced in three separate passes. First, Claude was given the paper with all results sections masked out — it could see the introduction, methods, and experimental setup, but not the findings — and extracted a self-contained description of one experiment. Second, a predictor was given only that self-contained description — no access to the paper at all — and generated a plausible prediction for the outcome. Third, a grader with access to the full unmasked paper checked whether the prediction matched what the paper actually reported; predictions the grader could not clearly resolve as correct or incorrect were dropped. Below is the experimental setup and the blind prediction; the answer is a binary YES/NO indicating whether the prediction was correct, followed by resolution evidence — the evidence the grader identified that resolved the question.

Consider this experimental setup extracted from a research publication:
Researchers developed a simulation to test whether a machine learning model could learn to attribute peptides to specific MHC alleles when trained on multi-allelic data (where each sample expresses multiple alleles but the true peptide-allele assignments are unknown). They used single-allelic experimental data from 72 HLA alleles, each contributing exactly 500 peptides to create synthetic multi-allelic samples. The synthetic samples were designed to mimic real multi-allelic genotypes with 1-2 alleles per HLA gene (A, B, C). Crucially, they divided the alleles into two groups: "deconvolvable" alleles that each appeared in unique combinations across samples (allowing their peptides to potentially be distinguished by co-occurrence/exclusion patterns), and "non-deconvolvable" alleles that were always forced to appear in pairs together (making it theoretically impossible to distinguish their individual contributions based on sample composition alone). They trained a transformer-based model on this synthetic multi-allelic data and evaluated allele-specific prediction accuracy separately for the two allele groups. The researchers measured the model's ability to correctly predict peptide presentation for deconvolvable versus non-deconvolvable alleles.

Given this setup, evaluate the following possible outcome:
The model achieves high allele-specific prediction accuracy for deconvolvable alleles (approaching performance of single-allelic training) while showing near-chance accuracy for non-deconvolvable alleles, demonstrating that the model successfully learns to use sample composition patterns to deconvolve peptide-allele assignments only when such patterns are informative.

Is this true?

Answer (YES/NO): NO